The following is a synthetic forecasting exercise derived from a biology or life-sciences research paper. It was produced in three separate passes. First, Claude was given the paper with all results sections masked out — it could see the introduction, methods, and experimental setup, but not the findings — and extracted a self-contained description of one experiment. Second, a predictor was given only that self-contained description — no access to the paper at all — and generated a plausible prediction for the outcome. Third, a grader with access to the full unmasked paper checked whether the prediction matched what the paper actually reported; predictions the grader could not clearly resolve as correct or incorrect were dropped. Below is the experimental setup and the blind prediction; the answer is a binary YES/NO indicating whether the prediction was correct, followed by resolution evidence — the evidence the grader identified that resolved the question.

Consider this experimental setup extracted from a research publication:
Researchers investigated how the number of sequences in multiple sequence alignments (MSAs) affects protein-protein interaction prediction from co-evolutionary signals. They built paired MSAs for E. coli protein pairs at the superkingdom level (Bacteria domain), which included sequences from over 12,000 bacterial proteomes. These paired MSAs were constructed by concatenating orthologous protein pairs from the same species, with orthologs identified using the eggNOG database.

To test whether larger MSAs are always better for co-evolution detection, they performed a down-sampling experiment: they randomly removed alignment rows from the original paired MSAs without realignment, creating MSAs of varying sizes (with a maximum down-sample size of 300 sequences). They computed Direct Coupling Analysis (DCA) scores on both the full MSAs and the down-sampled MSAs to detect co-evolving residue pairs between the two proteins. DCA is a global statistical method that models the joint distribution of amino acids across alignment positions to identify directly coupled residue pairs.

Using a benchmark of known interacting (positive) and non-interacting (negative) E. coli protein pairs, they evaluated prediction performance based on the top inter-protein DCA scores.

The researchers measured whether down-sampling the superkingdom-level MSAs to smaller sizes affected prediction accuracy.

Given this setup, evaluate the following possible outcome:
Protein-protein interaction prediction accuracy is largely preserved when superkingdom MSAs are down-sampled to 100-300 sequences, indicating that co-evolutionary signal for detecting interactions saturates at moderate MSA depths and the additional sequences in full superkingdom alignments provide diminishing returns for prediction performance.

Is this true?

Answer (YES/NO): YES